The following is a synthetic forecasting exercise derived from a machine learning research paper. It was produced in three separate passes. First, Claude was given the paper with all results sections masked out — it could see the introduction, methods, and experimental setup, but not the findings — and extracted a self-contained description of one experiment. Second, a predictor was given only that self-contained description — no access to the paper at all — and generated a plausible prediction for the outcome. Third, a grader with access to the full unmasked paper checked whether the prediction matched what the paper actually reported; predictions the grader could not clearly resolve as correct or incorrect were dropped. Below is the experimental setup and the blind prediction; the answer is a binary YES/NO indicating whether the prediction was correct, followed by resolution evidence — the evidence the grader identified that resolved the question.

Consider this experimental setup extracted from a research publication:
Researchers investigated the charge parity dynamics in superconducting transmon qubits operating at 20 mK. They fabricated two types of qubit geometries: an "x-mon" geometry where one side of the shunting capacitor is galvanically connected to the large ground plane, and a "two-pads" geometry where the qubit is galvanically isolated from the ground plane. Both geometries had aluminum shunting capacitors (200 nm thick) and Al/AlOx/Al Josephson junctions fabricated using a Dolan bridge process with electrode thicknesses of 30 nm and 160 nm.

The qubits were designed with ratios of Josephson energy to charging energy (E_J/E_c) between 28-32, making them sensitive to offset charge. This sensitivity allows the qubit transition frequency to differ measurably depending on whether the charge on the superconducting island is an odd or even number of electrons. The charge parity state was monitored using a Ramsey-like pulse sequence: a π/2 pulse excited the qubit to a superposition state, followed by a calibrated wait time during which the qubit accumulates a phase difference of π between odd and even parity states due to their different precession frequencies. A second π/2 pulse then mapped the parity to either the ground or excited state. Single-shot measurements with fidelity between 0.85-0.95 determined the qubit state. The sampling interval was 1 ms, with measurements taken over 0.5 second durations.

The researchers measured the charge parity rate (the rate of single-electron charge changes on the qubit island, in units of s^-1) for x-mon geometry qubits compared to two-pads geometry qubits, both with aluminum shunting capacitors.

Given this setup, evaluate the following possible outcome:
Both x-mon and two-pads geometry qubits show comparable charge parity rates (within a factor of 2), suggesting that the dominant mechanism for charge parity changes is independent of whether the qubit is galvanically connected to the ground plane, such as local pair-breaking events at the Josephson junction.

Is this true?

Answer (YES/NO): YES